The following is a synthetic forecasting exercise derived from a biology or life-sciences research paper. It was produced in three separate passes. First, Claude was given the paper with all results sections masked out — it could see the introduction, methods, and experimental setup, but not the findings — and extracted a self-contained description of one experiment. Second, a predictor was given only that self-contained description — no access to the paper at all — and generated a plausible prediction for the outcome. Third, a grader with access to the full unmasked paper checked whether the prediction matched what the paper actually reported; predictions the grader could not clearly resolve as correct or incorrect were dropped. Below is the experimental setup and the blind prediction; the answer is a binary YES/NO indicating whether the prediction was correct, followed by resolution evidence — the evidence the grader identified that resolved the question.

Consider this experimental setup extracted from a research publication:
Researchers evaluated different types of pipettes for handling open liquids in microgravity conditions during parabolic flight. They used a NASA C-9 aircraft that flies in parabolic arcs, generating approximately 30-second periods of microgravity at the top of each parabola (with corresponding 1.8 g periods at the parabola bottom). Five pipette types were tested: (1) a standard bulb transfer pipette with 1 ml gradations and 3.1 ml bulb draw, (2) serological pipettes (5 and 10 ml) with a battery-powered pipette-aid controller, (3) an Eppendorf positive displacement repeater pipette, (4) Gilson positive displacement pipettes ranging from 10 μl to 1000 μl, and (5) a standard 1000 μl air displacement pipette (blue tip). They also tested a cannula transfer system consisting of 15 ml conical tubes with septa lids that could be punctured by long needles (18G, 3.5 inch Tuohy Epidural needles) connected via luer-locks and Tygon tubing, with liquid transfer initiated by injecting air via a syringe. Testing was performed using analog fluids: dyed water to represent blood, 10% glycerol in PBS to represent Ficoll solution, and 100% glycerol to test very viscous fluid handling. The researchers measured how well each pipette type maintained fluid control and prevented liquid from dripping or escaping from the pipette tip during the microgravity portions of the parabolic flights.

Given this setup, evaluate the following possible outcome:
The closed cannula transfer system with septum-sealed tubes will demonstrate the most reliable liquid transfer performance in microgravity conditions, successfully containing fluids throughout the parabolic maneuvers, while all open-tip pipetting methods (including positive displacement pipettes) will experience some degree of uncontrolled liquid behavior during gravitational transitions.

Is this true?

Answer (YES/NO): NO